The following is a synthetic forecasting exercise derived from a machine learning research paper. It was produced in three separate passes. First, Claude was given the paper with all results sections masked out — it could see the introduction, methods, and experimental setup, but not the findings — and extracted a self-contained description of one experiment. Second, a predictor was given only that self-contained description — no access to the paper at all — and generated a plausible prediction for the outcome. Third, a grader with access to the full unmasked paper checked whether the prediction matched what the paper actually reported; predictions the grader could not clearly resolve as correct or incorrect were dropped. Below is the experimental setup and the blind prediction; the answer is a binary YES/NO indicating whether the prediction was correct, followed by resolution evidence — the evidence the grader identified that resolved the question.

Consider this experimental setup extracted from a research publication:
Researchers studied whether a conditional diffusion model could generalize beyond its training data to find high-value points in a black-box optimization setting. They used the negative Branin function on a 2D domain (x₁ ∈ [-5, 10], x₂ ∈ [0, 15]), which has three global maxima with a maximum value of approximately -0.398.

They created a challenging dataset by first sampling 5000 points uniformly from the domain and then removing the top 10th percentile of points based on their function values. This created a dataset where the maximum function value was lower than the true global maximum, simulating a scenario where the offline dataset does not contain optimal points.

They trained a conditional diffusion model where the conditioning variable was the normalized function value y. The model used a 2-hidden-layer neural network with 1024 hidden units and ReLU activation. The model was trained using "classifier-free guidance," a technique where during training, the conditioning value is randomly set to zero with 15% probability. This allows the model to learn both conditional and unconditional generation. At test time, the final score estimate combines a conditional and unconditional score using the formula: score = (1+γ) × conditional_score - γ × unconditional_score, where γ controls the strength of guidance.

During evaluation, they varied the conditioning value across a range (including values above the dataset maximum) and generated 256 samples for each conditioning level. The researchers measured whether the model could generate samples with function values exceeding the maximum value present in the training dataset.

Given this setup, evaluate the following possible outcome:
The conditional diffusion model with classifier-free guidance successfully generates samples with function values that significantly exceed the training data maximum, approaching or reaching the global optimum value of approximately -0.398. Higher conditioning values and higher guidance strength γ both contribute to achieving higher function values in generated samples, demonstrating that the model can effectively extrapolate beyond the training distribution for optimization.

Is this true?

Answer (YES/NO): NO